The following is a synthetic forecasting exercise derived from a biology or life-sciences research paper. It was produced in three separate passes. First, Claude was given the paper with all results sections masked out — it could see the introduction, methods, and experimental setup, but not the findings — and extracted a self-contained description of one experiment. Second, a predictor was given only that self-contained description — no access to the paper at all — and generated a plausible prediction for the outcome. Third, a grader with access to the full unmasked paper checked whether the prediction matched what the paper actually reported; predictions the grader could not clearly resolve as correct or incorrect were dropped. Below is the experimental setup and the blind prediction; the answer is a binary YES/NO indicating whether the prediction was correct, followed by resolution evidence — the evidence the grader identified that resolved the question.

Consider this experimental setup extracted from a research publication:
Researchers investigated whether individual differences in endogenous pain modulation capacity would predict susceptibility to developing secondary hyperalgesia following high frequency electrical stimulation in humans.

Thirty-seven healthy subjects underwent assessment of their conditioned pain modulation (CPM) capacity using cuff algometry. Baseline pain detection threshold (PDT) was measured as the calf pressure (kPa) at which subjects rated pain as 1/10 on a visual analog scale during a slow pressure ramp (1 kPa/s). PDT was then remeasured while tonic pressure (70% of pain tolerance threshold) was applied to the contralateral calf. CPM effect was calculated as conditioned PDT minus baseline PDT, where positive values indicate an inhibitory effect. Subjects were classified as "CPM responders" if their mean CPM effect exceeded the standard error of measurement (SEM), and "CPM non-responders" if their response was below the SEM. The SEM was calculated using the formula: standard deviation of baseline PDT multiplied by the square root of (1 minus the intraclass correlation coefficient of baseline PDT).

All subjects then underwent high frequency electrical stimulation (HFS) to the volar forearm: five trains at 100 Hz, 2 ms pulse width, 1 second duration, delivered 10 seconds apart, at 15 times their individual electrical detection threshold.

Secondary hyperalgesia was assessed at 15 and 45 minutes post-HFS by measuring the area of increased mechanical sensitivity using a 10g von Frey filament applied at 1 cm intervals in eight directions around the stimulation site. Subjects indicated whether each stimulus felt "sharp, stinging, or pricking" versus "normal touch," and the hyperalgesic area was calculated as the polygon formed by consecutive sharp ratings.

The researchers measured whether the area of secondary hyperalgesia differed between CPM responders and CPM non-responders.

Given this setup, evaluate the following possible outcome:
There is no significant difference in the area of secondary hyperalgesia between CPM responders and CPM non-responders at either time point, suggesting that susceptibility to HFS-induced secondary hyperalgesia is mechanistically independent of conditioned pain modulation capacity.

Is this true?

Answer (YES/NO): YES